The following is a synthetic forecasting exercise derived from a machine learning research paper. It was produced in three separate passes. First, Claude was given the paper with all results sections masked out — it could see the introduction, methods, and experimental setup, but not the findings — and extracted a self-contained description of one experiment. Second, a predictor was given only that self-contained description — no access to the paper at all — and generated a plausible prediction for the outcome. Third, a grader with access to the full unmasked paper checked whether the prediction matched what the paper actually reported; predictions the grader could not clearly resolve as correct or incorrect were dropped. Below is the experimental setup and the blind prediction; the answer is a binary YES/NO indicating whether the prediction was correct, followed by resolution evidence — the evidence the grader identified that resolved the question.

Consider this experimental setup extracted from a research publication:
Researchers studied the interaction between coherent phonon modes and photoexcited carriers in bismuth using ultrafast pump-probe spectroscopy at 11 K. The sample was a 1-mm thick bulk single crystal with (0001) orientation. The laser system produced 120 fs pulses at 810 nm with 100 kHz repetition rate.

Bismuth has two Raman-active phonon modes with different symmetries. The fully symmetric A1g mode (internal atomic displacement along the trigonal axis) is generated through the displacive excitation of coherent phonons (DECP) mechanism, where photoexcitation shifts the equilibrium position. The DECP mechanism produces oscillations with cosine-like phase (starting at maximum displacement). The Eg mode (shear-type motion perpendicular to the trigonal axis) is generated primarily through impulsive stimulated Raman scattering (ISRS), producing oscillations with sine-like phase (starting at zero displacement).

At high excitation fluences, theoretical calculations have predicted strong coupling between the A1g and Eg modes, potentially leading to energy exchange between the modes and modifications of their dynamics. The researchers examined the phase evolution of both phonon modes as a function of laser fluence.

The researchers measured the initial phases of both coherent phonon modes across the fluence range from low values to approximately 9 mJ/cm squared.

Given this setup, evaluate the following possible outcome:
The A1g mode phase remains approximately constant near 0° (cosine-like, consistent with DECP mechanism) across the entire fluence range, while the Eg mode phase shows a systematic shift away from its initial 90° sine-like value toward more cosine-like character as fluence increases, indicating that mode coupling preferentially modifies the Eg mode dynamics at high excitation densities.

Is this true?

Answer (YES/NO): NO